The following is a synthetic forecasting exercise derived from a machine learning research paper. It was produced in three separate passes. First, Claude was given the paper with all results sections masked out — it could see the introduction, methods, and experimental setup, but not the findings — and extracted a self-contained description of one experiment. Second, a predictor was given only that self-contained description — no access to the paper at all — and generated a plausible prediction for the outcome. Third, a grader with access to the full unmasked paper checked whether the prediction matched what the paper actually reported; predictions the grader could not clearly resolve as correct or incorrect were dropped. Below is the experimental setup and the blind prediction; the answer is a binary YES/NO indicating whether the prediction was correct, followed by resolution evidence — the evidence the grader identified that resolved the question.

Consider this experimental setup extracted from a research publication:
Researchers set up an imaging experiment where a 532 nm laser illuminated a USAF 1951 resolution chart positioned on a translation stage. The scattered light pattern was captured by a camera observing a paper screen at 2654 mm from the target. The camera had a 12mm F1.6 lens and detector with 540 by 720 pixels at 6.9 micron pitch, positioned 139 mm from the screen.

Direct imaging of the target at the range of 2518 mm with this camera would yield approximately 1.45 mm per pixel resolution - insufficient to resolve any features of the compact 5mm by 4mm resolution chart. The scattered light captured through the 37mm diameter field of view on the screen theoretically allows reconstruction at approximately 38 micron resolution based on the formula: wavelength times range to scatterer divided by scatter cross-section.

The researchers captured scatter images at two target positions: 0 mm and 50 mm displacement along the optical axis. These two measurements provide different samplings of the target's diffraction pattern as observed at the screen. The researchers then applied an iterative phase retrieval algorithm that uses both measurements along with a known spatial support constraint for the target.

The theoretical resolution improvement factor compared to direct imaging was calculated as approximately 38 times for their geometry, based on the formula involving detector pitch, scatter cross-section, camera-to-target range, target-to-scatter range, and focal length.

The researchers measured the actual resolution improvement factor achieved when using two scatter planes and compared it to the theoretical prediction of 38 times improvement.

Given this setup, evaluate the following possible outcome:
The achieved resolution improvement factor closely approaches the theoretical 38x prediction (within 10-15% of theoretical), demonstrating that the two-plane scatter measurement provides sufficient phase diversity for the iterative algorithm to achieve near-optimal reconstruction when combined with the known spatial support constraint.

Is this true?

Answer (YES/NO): NO